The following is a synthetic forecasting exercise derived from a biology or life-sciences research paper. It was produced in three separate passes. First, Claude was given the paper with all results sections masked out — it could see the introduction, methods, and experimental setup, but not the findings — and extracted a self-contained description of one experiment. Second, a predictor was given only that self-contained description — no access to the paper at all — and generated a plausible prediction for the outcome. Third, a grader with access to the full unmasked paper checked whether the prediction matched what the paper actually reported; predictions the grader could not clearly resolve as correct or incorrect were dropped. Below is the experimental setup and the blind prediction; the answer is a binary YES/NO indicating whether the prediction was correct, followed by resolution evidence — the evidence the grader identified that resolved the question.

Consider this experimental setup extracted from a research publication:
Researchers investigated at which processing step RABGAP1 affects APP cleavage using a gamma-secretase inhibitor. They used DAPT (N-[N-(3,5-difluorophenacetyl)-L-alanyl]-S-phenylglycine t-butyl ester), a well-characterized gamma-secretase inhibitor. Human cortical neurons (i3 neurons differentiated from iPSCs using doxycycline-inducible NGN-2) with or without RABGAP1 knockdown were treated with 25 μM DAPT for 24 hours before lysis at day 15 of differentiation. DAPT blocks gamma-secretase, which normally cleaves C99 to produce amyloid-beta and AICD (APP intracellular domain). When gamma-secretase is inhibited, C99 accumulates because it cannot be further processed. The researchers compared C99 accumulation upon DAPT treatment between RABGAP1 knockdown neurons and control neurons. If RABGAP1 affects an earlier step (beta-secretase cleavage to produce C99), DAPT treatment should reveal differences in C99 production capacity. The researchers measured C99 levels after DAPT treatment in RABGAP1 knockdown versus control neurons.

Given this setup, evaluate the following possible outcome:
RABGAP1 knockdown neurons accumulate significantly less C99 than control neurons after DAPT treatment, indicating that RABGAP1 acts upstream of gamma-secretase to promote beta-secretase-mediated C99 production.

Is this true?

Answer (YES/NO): YES